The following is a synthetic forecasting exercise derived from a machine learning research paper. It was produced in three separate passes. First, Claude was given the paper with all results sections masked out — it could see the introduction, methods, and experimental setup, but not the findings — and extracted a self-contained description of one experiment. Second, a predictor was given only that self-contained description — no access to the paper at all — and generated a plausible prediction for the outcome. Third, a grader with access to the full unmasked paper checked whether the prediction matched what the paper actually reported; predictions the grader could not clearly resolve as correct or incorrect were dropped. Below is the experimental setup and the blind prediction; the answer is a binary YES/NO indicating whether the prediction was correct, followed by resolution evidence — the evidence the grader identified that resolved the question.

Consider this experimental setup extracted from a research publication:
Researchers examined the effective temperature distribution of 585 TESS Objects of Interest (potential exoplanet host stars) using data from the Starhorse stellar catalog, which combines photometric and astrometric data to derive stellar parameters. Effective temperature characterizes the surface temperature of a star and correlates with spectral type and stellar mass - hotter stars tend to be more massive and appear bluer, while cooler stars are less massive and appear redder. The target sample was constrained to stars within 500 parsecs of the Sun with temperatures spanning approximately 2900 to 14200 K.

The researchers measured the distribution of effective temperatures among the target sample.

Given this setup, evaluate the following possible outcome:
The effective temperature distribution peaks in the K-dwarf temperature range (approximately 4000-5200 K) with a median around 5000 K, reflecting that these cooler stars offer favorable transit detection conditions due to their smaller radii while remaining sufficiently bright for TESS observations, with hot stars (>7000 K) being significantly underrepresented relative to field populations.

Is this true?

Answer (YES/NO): NO